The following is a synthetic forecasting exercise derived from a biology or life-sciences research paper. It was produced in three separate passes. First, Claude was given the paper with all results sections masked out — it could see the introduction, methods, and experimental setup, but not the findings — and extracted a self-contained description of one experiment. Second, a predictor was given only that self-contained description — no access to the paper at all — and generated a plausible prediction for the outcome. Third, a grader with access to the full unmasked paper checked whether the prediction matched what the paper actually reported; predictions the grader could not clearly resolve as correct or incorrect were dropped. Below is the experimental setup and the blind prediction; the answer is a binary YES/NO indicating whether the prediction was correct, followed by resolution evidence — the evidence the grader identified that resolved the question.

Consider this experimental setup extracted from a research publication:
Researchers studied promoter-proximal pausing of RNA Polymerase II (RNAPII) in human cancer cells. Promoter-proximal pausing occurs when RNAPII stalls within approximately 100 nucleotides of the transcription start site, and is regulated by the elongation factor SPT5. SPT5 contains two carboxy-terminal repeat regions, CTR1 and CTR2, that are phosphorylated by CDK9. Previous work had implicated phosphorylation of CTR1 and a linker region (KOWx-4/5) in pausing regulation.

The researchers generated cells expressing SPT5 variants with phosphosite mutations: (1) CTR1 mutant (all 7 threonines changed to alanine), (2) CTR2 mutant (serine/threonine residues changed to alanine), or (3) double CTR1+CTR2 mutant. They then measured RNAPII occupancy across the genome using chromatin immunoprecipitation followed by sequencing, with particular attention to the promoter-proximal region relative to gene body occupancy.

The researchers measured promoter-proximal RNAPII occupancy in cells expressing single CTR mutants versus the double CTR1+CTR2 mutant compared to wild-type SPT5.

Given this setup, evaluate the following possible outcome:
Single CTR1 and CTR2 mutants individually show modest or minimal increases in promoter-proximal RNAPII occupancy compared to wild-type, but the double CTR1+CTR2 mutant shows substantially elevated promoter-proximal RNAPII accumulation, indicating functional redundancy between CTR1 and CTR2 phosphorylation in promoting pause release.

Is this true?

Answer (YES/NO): NO